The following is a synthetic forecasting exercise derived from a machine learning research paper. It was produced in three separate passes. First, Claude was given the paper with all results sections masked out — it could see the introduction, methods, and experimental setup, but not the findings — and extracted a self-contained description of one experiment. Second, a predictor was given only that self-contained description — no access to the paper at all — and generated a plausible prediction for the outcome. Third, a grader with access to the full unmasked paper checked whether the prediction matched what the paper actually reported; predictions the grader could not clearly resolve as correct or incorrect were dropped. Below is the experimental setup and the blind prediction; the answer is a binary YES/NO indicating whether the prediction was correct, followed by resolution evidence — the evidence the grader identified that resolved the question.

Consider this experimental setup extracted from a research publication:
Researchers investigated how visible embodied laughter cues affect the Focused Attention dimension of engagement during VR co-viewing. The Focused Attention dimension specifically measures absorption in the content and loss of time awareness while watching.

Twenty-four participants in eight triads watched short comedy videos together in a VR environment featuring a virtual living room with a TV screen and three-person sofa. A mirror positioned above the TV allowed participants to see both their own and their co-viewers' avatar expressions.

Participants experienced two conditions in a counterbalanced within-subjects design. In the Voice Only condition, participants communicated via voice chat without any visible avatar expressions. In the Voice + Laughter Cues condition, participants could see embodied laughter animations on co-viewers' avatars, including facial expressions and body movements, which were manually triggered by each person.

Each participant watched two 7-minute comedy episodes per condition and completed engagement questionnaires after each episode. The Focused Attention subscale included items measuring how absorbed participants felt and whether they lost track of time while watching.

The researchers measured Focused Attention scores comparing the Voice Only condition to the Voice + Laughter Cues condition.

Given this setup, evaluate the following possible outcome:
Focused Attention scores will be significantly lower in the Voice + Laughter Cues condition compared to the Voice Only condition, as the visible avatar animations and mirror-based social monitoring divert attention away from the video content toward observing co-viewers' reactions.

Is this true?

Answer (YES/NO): NO